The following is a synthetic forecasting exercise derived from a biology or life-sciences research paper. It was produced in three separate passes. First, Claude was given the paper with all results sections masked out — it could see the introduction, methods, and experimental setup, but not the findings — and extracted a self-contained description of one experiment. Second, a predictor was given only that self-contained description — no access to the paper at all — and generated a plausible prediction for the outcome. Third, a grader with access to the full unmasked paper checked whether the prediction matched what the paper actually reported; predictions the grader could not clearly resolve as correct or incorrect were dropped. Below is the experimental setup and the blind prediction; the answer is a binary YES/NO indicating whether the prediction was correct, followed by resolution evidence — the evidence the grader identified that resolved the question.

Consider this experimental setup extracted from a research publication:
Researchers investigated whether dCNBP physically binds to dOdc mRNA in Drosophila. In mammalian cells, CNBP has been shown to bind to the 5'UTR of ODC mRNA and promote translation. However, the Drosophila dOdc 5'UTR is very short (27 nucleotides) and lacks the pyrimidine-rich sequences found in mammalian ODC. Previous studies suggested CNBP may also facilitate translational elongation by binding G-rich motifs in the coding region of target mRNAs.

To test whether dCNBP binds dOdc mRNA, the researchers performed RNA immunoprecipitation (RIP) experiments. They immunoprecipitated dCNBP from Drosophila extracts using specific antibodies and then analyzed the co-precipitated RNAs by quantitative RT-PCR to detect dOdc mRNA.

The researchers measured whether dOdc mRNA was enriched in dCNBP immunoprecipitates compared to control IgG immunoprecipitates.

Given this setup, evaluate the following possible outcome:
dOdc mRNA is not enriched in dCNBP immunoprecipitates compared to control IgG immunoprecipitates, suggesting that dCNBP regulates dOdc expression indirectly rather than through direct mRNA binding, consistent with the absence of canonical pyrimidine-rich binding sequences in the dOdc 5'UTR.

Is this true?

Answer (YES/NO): NO